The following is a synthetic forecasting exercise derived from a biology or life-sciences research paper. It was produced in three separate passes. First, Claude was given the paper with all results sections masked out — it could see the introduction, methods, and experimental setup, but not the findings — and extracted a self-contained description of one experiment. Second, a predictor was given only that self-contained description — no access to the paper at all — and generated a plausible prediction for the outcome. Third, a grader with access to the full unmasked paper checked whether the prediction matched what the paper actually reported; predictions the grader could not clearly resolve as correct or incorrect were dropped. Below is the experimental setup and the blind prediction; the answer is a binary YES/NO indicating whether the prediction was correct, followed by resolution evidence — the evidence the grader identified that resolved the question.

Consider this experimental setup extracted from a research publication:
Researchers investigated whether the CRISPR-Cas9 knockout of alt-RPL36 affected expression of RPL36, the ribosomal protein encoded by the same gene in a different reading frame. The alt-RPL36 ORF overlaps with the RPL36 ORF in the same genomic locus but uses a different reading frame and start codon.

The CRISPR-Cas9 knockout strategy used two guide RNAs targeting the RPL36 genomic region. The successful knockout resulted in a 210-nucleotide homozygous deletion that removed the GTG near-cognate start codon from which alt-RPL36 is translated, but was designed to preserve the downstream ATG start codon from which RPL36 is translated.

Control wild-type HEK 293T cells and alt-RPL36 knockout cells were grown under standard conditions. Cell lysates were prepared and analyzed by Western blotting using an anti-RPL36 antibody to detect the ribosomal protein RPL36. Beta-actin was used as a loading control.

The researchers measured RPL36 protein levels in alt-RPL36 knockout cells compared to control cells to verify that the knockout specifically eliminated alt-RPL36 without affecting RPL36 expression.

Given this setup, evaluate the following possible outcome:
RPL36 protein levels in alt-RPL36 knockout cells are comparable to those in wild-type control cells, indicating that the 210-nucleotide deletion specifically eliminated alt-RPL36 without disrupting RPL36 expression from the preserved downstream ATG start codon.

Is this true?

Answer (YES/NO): YES